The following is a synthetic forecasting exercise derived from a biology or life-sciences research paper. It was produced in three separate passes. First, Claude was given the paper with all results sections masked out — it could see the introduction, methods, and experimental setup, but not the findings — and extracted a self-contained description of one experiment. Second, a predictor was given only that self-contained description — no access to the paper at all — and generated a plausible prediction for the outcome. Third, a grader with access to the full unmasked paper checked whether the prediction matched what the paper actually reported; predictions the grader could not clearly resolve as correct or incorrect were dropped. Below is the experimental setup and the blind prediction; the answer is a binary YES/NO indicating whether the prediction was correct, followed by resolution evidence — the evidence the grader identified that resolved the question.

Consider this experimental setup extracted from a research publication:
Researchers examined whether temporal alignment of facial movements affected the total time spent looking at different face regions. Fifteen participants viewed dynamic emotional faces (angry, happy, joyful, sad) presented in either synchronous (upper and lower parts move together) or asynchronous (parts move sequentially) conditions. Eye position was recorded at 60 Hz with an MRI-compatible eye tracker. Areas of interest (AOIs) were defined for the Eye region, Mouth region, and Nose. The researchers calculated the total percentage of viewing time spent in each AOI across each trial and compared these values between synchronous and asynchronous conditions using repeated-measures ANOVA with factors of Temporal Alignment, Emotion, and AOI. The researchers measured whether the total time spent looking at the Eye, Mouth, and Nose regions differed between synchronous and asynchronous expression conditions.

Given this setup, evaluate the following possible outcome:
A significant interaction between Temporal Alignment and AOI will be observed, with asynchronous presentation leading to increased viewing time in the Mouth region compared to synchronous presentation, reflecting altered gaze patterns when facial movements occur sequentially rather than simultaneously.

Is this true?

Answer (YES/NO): NO